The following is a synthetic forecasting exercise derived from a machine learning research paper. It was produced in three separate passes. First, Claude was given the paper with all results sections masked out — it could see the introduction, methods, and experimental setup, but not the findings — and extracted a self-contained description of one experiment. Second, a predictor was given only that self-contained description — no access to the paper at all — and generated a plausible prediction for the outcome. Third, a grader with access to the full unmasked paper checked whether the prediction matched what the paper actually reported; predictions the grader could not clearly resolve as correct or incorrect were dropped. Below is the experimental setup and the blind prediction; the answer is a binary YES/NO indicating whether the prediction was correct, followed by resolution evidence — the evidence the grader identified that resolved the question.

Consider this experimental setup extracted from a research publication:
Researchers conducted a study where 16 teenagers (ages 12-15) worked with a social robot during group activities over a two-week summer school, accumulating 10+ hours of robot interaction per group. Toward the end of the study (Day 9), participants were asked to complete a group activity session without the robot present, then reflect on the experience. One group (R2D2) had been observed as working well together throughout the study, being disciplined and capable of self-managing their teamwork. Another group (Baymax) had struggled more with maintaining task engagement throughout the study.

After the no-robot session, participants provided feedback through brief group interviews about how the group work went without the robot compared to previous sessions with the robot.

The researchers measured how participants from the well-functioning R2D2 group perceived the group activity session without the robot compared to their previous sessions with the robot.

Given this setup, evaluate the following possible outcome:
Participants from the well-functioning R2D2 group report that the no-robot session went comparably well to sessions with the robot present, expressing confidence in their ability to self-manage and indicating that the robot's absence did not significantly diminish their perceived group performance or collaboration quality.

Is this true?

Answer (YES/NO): YES